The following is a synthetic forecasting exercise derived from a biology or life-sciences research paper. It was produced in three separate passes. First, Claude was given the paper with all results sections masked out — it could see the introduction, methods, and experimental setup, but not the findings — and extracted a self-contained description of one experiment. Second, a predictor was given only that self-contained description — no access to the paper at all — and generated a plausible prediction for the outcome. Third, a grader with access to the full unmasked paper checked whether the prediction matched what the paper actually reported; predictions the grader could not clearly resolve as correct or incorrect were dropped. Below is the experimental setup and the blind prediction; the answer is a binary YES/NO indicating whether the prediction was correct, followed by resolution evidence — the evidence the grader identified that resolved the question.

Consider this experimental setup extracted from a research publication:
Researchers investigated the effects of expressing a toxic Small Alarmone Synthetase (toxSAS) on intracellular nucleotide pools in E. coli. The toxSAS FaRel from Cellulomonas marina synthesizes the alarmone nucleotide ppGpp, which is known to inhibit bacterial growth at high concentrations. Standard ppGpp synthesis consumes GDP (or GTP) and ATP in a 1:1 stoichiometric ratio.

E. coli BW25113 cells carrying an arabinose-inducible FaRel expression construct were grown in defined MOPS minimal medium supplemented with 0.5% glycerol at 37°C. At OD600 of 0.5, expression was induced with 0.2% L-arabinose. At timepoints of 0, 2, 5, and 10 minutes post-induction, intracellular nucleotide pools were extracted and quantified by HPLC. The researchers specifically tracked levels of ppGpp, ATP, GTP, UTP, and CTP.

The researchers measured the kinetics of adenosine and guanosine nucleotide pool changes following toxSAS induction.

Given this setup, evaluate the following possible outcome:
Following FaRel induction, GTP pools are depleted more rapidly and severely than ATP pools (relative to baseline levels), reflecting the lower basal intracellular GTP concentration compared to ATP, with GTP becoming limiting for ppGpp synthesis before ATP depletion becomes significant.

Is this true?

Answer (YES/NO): NO